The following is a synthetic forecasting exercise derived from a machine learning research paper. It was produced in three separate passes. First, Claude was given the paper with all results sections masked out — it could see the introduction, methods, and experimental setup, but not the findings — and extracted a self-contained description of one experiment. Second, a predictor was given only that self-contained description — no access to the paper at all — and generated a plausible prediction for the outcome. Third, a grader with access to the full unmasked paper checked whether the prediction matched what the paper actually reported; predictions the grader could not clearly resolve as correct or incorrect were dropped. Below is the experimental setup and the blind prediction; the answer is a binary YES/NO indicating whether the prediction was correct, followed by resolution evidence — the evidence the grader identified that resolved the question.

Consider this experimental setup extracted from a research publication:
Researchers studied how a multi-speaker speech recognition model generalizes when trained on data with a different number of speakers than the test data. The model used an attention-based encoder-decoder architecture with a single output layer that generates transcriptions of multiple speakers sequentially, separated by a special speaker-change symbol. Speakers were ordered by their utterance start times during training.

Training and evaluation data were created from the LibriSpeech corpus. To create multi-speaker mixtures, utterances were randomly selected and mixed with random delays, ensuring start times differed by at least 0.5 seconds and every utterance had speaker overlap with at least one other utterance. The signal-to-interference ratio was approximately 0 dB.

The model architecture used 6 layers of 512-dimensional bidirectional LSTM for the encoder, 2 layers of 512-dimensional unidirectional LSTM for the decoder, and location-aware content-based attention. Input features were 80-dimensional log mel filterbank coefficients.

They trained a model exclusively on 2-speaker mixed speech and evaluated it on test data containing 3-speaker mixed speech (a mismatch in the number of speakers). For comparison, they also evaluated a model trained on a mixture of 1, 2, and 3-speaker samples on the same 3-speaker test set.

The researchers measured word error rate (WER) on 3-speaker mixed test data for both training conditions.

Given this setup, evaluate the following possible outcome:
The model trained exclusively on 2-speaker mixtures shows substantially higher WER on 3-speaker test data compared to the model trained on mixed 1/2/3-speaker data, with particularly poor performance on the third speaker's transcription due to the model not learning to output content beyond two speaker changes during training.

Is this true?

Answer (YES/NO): YES